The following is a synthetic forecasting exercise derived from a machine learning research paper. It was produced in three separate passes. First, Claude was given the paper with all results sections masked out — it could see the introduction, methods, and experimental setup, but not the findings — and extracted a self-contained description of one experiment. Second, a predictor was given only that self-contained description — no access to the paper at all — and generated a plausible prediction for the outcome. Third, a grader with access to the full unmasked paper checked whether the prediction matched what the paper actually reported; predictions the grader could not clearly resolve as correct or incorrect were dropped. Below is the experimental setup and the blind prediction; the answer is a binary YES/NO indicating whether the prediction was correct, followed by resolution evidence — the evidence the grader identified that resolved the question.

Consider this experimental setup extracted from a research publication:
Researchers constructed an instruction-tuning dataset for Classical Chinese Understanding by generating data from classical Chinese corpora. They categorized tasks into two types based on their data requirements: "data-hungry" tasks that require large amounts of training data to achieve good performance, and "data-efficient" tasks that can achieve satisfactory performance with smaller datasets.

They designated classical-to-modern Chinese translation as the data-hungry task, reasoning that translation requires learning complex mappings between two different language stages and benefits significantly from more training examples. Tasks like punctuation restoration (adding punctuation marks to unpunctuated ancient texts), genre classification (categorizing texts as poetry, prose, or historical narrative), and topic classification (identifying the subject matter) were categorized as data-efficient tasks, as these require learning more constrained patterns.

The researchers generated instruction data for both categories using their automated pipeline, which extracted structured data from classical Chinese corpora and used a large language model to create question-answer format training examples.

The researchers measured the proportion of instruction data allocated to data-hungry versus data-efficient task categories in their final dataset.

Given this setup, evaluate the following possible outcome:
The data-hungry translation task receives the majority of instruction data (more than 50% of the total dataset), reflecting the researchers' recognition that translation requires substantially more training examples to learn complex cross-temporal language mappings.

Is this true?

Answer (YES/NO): YES